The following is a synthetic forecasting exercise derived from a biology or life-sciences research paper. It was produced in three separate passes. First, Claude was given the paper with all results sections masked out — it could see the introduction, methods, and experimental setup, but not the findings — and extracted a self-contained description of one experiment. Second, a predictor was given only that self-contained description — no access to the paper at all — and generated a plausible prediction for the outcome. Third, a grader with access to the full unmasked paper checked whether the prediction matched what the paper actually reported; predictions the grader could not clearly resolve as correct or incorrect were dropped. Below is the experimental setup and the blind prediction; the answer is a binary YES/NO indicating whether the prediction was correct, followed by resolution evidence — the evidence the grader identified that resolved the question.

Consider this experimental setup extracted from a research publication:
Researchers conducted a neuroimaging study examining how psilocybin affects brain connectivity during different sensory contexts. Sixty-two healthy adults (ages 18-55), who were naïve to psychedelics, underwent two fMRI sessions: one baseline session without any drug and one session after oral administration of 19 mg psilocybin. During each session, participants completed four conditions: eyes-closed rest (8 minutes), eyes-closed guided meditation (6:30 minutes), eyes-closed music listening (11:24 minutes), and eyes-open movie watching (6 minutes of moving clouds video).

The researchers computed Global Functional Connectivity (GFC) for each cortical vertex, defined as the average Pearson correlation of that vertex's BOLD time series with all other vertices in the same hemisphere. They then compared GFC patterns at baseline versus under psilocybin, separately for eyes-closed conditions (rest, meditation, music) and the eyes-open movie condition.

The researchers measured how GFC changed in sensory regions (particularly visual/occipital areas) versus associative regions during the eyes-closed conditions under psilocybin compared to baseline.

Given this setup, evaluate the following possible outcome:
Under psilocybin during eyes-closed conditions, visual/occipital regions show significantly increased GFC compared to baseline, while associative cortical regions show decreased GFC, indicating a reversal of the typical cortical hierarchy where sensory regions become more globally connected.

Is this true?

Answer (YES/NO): NO